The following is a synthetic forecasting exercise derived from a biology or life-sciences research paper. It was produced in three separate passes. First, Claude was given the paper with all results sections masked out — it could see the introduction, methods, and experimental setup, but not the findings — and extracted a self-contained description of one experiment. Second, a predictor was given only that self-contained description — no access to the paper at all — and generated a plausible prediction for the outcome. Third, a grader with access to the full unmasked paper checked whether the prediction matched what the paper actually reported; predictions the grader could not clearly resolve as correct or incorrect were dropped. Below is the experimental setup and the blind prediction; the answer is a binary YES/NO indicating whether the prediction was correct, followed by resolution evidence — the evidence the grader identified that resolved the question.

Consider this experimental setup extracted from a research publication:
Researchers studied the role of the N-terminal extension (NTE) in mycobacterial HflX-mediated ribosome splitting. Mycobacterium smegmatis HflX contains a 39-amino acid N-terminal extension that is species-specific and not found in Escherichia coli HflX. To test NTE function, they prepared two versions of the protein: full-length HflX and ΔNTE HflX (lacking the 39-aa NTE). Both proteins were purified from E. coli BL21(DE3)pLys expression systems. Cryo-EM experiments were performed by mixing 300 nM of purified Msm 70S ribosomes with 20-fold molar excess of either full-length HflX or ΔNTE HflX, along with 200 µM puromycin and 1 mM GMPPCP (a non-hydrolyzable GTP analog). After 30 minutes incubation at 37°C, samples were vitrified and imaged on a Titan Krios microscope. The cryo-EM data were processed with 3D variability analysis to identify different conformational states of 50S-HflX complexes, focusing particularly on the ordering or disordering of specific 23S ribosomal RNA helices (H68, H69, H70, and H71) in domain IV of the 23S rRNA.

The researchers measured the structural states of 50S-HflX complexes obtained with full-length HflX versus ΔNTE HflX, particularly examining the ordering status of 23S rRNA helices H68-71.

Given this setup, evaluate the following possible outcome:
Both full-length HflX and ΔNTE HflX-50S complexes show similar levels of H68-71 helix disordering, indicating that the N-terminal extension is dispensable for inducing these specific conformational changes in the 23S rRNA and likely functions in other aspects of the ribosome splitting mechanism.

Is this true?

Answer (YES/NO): NO